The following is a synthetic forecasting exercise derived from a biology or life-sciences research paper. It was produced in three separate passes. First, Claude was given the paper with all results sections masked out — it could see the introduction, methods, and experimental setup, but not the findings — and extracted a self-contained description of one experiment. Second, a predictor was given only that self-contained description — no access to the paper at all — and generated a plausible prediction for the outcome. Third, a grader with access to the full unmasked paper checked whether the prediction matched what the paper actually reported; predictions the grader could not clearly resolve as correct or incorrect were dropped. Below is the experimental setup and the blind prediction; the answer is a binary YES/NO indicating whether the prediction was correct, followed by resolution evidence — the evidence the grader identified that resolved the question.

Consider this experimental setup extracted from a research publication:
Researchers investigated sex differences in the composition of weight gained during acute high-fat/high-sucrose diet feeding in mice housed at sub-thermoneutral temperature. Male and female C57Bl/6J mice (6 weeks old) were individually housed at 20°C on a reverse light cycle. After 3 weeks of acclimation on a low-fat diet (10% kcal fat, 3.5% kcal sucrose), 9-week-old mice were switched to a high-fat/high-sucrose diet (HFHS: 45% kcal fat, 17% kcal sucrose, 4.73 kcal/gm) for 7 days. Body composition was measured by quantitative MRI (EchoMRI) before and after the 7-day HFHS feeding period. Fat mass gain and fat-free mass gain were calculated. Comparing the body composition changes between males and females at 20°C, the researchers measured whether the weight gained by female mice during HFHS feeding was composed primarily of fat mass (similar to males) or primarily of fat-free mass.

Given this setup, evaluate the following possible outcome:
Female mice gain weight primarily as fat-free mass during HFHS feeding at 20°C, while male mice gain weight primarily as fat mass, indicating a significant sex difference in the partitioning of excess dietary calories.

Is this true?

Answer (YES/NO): YES